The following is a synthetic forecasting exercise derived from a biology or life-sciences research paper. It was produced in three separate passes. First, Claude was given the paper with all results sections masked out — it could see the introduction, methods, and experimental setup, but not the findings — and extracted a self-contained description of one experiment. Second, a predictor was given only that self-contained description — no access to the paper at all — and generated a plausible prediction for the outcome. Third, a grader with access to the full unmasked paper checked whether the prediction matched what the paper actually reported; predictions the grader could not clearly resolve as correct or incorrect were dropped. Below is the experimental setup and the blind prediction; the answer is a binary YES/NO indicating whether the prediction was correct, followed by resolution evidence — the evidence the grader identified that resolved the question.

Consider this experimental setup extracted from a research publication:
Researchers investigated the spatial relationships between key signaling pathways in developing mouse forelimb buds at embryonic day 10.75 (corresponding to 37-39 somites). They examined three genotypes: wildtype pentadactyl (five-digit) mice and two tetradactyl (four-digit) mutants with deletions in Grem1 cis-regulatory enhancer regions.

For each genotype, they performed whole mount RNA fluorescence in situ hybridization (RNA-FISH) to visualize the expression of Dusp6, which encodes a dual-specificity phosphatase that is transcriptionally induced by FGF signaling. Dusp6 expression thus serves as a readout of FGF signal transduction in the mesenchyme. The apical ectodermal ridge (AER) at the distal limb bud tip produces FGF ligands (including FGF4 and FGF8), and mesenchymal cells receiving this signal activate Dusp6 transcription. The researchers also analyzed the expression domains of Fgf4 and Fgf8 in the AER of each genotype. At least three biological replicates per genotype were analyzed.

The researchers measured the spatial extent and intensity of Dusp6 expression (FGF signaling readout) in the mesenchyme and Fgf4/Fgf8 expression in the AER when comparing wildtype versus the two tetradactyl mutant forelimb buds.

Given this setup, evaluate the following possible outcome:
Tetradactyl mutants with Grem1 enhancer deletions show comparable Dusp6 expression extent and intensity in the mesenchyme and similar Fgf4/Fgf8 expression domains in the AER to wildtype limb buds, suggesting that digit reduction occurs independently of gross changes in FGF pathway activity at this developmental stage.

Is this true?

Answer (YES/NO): NO